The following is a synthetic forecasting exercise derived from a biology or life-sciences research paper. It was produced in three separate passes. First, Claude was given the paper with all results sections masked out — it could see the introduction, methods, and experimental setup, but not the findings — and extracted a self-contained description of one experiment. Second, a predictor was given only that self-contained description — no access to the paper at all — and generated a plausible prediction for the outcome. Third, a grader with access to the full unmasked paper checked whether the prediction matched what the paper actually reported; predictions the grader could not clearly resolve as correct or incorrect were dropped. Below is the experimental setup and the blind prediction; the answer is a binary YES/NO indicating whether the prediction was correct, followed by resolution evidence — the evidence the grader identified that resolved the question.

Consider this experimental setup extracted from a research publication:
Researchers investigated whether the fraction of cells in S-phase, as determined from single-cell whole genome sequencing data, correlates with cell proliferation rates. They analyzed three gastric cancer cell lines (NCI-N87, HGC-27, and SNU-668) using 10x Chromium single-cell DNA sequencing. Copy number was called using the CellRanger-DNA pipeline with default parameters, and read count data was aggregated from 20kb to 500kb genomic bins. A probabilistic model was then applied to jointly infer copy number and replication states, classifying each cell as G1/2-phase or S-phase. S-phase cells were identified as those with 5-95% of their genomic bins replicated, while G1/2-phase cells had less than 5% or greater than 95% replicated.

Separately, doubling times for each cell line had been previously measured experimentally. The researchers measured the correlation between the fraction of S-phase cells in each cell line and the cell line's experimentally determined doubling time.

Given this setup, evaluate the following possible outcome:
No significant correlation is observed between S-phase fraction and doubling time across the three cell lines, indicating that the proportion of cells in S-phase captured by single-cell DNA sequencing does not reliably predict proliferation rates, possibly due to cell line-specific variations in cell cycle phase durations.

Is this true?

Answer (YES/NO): NO